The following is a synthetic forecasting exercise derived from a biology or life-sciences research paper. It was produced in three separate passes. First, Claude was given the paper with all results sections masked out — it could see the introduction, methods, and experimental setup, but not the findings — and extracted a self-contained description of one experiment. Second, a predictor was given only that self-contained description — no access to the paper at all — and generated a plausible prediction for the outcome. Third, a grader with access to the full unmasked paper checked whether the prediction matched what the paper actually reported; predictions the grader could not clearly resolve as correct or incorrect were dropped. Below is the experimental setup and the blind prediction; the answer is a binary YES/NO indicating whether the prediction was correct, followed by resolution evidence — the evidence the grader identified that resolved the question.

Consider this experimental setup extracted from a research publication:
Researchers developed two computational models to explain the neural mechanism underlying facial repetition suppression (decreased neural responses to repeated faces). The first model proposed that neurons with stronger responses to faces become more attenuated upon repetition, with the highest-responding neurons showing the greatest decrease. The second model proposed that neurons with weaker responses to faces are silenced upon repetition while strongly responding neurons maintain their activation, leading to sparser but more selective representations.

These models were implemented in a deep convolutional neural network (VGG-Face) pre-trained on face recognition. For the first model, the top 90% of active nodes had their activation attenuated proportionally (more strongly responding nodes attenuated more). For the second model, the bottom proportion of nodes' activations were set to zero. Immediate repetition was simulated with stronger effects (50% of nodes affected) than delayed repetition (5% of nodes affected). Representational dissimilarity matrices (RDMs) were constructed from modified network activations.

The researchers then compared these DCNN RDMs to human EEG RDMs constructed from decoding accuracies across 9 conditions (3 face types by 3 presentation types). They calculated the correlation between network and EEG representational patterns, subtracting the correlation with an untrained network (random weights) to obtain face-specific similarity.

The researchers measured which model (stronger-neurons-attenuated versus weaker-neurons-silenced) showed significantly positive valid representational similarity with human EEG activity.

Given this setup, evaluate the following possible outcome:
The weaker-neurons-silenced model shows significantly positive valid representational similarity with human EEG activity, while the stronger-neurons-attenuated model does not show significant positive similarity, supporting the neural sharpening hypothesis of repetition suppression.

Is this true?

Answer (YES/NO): NO